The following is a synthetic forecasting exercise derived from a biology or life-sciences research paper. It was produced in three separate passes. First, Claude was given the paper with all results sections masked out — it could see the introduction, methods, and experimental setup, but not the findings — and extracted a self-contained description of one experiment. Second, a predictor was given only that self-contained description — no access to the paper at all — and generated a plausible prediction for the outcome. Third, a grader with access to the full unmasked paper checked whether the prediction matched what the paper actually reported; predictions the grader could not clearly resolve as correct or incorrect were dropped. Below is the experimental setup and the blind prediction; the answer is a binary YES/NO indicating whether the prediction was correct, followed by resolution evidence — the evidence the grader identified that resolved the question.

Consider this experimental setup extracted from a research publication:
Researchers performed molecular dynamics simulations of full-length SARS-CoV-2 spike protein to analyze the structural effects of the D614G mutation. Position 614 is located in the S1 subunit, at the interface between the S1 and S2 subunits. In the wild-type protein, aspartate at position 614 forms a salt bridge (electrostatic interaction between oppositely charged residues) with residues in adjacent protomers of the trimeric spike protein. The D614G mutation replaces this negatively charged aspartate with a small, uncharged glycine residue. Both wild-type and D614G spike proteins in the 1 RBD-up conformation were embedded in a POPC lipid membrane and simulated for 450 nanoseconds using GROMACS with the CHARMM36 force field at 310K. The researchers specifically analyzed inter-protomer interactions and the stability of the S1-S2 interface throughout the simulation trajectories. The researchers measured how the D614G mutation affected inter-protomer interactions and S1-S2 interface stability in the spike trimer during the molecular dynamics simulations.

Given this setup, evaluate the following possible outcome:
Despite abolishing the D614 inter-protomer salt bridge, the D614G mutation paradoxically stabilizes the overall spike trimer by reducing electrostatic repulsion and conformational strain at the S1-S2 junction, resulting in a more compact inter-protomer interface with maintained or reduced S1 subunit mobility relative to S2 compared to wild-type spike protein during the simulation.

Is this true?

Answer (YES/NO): YES